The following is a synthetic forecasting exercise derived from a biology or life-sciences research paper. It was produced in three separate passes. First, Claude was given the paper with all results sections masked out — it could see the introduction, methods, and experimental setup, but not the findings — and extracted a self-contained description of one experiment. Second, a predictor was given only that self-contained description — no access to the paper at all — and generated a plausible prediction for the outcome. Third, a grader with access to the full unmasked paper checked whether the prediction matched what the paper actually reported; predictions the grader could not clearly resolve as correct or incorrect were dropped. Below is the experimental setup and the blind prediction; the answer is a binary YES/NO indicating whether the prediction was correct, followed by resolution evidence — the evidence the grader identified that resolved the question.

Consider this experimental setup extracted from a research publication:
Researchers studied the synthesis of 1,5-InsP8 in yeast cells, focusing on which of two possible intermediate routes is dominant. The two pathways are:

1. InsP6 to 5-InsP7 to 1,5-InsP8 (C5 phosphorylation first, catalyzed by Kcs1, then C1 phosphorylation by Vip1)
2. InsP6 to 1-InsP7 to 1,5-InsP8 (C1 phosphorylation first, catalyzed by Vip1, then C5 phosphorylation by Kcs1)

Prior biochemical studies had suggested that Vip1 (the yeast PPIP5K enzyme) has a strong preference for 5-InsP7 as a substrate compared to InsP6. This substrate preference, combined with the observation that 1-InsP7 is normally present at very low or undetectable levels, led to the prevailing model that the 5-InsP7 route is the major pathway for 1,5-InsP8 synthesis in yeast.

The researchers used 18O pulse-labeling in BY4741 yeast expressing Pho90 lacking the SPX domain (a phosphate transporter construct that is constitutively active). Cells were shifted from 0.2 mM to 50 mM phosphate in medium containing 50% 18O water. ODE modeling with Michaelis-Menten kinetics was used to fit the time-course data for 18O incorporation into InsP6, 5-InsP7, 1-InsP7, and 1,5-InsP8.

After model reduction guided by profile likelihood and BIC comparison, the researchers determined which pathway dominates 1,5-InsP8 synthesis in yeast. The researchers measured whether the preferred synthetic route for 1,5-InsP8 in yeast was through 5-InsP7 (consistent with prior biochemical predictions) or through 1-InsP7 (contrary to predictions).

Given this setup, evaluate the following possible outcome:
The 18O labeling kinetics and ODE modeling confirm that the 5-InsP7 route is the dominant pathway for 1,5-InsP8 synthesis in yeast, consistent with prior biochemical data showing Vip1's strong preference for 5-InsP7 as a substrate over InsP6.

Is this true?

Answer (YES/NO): YES